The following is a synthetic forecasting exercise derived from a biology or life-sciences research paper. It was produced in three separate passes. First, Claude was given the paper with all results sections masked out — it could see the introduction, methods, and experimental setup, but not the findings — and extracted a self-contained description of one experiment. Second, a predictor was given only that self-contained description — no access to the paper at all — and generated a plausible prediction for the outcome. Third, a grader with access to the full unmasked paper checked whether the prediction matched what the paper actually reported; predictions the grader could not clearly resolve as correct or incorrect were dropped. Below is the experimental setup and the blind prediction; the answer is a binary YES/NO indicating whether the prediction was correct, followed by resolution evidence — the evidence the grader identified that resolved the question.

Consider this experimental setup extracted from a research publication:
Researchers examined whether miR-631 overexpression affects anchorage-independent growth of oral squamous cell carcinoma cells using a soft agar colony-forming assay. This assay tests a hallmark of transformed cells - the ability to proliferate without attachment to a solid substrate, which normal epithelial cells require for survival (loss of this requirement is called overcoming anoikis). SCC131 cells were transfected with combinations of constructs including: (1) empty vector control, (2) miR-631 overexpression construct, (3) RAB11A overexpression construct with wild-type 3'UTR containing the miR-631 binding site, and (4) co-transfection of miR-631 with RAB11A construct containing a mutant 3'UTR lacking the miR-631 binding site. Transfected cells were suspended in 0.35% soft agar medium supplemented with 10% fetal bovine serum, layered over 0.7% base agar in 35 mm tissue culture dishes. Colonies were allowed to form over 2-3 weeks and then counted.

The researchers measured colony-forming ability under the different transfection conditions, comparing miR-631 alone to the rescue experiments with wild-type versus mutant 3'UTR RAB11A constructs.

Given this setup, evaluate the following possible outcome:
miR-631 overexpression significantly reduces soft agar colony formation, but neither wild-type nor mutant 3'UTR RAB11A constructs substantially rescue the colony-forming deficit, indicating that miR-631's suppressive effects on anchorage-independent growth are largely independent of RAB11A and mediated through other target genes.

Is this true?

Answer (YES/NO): NO